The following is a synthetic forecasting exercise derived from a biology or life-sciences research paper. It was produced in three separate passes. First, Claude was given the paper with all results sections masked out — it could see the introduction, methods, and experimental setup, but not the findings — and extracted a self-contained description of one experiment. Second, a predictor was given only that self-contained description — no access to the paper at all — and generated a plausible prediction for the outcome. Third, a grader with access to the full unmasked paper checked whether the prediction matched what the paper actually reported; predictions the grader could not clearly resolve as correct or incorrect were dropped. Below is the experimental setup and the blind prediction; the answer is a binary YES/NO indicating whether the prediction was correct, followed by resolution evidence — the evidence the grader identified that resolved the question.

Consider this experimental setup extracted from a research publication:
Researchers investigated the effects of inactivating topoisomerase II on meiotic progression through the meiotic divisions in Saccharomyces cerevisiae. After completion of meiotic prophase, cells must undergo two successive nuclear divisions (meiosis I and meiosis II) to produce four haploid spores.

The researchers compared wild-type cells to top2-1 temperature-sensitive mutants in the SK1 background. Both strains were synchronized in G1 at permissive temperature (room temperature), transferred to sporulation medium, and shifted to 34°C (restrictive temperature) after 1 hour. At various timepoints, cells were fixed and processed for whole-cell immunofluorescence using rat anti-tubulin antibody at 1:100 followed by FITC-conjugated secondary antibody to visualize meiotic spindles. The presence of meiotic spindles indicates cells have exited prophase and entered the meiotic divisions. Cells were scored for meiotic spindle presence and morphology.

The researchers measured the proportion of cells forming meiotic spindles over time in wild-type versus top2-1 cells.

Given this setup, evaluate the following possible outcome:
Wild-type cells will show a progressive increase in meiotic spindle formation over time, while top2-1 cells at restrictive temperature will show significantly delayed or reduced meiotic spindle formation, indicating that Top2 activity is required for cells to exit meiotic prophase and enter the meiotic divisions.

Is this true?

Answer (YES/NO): YES